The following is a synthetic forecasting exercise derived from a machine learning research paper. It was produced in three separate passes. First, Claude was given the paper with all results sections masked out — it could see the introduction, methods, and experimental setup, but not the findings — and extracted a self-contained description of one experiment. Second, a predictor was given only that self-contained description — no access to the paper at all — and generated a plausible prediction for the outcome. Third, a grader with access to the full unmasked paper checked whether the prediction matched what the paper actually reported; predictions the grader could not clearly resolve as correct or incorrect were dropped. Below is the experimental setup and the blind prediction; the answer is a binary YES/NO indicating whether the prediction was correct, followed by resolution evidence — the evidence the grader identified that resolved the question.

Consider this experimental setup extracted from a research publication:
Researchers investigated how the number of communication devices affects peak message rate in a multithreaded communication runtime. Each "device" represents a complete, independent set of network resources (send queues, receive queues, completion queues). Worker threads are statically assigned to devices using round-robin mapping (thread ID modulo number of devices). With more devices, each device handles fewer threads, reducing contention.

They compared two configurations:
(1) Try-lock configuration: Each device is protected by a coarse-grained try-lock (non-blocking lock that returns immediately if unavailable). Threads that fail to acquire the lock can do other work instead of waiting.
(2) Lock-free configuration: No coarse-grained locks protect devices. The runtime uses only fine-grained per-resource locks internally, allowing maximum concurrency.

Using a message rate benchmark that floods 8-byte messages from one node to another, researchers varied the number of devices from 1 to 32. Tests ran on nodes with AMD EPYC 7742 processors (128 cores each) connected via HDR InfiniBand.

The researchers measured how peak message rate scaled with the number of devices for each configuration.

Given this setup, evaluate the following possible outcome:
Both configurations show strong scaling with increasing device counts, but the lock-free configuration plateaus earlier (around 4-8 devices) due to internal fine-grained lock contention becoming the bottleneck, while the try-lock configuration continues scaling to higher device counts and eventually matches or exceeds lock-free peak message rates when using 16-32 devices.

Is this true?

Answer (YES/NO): NO